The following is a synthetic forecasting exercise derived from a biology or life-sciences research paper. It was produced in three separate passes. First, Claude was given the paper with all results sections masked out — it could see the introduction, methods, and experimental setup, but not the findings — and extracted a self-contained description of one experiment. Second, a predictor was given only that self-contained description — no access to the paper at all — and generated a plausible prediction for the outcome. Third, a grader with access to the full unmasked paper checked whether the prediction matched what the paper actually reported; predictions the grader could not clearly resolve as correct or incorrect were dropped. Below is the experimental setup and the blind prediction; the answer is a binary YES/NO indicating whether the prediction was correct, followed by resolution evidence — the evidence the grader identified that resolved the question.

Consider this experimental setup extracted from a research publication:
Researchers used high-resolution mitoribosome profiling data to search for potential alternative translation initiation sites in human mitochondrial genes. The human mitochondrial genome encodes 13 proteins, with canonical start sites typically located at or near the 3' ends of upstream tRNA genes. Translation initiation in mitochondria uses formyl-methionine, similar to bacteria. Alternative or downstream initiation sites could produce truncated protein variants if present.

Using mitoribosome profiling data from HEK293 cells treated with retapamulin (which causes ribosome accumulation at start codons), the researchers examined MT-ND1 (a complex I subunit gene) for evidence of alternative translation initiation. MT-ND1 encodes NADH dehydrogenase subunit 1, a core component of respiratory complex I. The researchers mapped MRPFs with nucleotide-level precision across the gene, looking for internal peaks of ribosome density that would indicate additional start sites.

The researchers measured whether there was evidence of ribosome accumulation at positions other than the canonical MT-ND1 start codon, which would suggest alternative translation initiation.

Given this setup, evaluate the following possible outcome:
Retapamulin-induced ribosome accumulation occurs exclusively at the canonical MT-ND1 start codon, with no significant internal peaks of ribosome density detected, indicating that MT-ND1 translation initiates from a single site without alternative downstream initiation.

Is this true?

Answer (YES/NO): NO